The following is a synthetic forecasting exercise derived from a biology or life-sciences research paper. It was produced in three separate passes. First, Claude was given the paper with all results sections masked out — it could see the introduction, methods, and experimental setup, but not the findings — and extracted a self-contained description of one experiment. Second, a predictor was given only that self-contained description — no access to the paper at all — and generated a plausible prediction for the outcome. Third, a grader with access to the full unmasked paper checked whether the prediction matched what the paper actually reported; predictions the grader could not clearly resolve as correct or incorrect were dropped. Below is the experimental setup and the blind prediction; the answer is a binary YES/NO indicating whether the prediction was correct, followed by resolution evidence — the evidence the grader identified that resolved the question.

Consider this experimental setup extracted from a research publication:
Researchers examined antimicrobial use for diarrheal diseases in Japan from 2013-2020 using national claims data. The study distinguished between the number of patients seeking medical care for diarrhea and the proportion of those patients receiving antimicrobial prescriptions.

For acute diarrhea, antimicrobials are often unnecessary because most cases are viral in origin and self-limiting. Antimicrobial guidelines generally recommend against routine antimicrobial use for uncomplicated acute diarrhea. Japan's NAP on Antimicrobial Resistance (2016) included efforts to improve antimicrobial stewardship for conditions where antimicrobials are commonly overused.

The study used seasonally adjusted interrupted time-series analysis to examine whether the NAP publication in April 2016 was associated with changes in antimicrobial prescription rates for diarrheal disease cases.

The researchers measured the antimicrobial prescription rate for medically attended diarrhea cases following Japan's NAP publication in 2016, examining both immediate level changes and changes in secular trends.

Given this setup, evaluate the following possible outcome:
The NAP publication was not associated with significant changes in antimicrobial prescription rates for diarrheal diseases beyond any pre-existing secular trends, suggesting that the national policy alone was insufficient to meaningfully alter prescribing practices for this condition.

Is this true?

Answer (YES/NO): NO